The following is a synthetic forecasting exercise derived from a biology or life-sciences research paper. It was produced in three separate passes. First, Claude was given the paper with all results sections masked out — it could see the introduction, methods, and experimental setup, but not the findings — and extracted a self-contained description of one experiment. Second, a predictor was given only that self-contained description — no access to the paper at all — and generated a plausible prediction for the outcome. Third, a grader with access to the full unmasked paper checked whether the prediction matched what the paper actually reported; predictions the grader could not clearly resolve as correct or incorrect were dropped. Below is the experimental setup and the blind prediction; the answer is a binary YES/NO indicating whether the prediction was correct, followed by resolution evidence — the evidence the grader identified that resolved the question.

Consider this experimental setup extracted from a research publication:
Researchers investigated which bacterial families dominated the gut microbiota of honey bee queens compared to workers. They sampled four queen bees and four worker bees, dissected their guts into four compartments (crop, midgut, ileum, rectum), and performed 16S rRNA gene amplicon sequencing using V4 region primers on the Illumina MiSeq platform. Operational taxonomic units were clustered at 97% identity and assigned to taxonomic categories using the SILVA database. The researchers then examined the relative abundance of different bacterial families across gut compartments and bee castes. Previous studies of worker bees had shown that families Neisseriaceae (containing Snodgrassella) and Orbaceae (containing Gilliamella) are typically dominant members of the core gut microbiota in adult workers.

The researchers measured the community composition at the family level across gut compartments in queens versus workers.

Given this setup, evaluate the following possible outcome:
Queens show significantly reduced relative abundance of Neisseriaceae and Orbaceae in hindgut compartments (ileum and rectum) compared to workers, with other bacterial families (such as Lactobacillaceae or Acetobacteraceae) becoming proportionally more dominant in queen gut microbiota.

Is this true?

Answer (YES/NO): YES